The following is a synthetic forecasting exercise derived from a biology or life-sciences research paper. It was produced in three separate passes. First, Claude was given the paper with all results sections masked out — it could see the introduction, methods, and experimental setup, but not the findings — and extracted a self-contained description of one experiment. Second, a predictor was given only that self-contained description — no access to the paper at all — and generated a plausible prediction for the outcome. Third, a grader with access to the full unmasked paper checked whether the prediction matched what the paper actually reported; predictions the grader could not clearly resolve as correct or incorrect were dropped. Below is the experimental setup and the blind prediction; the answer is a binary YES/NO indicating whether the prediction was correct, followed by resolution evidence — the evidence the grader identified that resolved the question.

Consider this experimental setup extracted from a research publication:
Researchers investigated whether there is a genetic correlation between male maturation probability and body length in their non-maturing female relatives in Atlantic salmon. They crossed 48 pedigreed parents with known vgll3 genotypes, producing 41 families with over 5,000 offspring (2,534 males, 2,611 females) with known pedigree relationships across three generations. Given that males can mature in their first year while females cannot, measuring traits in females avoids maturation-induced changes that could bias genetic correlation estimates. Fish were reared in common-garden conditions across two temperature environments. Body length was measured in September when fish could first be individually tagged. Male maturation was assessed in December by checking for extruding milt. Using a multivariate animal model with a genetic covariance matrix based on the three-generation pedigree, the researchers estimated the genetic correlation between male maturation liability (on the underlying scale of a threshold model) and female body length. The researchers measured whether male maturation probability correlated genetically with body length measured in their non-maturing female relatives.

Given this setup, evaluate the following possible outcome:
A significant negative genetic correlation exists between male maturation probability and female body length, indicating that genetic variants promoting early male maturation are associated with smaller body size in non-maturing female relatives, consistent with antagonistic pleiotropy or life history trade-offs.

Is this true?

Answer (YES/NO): NO